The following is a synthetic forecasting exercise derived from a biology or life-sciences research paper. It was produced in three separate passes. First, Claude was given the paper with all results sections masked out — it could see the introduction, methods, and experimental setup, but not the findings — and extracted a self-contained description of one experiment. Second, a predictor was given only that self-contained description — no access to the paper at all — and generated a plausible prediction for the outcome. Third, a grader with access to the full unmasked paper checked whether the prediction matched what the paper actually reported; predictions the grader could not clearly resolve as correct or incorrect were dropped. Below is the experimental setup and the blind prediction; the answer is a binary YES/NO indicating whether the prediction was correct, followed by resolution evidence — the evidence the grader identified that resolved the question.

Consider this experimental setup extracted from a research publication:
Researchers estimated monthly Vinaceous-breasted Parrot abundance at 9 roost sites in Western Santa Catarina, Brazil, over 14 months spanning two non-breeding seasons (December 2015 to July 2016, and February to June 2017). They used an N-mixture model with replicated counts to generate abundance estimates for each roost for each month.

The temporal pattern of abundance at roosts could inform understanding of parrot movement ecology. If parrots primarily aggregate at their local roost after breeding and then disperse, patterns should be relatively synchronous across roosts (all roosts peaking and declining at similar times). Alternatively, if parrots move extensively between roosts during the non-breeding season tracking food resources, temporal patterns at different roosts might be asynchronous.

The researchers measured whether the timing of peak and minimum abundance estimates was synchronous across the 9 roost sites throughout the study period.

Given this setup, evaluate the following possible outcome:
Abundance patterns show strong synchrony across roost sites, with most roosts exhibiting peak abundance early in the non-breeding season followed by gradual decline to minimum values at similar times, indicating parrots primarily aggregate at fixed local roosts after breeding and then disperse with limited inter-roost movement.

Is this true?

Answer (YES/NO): NO